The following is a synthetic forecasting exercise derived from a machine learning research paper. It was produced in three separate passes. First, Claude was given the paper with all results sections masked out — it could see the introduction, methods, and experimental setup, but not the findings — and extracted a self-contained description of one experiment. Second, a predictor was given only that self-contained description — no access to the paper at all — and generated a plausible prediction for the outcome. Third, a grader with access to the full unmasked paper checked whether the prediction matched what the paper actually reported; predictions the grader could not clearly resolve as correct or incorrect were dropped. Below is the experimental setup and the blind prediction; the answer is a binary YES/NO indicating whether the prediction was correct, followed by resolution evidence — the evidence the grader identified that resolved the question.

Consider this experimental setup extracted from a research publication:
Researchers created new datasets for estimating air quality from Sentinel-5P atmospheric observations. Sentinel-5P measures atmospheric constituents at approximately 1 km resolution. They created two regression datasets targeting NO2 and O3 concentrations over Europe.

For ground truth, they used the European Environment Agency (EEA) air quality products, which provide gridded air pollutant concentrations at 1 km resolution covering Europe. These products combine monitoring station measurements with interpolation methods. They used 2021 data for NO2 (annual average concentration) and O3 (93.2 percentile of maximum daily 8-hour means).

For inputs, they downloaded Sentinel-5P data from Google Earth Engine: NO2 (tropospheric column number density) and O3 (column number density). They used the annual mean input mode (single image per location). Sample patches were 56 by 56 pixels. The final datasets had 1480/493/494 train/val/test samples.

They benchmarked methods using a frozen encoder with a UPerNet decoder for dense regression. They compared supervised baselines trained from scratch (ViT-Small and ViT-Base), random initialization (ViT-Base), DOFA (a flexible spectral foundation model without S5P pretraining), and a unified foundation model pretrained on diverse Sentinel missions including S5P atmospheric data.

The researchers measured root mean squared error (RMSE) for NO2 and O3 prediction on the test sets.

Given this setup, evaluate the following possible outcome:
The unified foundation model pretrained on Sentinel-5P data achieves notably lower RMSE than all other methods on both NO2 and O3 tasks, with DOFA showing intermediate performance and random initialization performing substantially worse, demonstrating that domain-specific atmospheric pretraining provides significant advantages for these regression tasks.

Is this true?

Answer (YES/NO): NO